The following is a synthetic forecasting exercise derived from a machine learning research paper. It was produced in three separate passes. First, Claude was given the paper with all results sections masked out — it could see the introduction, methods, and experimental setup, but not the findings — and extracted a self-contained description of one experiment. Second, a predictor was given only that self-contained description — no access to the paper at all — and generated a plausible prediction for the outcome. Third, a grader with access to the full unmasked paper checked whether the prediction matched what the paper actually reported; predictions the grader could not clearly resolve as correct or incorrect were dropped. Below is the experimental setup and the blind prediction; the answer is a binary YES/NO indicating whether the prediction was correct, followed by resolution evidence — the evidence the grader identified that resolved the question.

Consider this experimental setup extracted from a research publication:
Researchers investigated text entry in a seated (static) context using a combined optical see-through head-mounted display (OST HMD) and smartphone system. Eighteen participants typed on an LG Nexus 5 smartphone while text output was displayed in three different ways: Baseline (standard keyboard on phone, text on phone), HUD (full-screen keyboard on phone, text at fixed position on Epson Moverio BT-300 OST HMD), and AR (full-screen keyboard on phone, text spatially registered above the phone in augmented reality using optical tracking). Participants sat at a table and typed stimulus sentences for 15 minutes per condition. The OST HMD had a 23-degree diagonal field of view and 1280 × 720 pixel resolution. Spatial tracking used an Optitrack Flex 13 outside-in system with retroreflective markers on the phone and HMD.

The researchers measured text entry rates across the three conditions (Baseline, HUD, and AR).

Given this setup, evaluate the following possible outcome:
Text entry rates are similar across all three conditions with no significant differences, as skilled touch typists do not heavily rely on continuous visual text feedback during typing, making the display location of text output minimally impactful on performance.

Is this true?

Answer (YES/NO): NO